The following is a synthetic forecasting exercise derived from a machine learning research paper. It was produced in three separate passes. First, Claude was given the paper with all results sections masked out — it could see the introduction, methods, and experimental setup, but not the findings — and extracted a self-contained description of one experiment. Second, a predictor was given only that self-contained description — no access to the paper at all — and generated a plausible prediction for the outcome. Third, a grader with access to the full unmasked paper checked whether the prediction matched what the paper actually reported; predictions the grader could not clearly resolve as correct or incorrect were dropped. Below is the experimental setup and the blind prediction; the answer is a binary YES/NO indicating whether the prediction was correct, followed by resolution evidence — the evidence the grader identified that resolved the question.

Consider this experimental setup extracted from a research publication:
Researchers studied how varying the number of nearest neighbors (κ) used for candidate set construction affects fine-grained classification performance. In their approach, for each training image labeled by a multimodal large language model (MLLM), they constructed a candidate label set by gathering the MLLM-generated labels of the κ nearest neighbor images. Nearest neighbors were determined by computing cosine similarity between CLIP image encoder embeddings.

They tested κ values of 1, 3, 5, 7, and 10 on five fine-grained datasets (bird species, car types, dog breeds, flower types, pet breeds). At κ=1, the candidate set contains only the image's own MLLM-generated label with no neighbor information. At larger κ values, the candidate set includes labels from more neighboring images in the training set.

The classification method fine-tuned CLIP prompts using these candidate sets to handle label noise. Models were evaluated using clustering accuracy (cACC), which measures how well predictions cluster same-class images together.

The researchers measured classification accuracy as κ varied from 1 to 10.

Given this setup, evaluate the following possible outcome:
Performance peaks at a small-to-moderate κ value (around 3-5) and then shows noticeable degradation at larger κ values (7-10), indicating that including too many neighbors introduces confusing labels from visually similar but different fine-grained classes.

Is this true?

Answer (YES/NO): NO